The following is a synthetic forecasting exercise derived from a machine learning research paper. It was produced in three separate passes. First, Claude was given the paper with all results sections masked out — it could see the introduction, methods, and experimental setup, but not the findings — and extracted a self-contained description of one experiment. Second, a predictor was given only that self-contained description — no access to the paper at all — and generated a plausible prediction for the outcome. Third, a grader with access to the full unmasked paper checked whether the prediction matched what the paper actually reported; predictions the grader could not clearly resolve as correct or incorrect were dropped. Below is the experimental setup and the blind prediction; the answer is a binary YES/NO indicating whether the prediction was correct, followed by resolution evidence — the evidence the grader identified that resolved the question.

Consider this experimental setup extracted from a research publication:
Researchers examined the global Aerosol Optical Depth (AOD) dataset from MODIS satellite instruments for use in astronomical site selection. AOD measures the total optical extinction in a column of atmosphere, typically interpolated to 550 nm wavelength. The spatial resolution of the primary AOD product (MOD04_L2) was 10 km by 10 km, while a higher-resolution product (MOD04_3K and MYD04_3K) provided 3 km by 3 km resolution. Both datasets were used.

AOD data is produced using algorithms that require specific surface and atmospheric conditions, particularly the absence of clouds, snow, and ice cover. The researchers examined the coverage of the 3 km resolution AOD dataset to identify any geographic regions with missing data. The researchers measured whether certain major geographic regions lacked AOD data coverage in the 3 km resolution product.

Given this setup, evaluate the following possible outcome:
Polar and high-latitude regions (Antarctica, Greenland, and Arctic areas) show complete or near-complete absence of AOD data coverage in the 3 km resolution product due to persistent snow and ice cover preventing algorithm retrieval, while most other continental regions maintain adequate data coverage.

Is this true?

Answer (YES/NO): NO